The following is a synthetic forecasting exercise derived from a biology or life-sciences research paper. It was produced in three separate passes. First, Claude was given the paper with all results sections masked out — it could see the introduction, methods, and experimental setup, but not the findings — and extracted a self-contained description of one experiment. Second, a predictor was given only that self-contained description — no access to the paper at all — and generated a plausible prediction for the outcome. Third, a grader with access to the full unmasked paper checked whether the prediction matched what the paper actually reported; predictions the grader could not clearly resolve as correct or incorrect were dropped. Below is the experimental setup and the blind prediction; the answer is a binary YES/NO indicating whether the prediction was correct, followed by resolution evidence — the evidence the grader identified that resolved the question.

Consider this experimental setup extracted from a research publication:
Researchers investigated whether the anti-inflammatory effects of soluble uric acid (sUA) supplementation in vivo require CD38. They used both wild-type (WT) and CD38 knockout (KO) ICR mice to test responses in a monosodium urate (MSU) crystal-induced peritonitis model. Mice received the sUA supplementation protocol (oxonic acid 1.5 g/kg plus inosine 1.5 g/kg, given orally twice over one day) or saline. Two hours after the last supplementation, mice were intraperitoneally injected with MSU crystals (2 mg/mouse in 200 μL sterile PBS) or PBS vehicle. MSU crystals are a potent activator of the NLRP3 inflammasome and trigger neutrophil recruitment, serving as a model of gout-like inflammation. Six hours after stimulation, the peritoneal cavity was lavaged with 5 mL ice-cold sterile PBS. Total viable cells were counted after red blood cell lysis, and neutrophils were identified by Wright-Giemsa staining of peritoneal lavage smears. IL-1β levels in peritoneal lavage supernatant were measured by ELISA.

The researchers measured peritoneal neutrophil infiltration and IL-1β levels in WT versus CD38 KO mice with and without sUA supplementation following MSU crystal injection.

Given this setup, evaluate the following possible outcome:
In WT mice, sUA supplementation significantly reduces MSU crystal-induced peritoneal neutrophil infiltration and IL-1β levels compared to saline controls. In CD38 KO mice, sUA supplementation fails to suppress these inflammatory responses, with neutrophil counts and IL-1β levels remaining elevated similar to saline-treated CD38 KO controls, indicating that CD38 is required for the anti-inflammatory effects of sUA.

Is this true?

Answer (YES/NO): YES